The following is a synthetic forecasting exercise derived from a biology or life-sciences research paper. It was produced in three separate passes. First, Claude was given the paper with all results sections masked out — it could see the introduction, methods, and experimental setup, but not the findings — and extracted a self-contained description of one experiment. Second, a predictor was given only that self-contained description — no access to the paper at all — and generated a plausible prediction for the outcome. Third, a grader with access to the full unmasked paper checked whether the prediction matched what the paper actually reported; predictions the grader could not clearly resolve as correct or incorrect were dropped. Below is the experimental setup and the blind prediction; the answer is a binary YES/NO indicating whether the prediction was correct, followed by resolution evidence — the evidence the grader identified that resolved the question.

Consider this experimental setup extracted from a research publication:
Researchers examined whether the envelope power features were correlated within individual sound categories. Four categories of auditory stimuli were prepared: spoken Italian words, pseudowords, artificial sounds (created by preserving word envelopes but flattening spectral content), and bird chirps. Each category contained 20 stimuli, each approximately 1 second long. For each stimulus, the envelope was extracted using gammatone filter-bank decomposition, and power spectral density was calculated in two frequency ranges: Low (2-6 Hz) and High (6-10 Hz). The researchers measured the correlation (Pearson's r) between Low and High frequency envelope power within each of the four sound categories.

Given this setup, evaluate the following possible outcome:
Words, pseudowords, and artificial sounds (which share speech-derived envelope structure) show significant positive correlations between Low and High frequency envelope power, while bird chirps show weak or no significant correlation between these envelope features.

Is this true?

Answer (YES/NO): NO